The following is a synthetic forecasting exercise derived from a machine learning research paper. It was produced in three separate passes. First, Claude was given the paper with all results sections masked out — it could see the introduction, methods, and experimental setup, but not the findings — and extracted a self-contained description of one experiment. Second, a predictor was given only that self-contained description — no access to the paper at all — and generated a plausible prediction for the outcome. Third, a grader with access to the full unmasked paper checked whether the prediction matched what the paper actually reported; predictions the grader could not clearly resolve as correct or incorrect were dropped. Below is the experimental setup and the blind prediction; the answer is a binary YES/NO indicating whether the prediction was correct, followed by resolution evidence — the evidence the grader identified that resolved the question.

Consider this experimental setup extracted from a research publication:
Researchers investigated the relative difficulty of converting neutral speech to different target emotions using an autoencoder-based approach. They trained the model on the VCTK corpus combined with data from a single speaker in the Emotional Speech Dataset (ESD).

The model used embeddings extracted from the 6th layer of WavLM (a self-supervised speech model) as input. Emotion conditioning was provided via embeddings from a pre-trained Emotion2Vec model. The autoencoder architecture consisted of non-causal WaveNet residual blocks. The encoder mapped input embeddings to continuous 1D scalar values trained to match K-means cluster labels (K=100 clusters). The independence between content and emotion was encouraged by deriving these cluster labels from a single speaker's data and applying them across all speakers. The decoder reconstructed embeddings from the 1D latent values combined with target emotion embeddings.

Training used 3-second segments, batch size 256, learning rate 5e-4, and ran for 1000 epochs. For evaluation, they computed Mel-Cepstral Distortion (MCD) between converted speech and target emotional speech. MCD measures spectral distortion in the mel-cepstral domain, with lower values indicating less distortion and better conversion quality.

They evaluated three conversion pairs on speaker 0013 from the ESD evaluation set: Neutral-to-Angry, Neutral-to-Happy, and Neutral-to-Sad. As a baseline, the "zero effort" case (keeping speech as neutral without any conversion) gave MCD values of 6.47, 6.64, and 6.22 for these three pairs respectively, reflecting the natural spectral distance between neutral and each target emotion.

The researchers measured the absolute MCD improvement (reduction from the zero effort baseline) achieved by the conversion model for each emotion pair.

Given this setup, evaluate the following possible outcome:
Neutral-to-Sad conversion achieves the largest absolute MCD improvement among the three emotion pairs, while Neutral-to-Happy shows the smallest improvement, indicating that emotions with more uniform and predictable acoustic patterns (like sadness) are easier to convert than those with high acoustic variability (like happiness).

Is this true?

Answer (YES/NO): NO